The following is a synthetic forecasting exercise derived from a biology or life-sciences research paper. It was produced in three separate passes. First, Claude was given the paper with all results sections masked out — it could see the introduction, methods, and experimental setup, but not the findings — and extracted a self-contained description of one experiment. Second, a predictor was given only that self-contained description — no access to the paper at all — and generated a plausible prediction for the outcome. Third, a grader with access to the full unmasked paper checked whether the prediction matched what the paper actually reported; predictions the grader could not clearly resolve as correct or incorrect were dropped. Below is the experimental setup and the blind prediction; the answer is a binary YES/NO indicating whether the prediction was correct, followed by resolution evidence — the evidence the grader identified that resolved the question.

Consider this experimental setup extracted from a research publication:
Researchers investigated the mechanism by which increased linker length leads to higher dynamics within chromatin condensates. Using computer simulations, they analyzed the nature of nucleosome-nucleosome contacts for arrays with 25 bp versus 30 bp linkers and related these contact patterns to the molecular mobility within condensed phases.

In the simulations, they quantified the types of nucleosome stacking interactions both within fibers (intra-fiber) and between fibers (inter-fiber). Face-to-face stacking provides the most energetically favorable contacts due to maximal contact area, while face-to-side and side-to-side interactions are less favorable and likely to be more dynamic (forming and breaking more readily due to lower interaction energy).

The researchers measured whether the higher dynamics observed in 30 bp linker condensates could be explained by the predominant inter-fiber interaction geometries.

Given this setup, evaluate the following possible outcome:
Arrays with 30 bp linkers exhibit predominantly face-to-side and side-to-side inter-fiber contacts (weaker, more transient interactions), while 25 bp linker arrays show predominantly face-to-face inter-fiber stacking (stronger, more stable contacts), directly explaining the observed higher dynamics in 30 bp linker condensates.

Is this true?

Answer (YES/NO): YES